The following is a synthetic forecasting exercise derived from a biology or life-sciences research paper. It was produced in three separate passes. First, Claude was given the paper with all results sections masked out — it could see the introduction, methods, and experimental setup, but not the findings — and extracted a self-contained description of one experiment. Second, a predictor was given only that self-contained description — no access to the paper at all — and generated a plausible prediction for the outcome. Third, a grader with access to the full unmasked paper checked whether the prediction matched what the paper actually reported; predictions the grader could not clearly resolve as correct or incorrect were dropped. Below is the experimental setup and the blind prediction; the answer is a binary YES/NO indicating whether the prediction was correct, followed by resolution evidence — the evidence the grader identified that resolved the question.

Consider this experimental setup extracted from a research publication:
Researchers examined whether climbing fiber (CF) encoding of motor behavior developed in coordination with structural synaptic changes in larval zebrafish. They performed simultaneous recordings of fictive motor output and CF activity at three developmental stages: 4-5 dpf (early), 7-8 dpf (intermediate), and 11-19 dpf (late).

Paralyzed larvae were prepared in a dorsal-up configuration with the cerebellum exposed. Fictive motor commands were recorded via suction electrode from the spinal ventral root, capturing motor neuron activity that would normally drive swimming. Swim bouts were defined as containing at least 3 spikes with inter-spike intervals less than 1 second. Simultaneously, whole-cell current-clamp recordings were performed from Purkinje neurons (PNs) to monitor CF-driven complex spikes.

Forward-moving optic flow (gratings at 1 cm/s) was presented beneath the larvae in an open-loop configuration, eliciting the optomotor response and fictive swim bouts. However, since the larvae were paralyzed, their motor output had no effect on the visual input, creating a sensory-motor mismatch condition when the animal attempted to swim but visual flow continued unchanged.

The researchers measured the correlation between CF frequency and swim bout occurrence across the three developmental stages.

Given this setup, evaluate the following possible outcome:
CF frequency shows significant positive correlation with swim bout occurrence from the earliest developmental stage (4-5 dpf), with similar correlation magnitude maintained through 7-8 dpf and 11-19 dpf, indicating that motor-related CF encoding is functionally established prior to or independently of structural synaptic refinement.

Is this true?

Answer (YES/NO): NO